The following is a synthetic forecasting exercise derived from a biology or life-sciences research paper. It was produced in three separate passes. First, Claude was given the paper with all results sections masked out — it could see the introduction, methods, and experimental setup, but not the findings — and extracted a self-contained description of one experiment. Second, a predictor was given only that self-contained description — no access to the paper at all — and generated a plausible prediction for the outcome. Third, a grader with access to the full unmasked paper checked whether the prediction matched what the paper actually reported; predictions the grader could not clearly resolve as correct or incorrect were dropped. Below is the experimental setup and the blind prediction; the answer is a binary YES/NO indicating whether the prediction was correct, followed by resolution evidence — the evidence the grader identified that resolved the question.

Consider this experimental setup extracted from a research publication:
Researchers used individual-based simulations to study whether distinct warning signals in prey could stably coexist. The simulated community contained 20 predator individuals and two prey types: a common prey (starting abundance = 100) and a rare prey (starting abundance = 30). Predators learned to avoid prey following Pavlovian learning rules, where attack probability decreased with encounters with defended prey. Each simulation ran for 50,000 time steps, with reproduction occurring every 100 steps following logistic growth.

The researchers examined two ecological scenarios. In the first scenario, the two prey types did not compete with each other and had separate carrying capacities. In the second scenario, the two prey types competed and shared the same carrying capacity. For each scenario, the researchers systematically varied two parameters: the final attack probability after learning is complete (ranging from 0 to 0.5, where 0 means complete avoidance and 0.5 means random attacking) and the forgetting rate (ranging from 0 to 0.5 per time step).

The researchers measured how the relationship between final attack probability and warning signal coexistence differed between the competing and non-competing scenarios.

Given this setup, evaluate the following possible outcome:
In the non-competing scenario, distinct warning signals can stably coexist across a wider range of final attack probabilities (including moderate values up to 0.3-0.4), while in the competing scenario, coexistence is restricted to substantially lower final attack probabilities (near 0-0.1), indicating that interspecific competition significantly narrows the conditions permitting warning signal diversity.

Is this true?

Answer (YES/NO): NO